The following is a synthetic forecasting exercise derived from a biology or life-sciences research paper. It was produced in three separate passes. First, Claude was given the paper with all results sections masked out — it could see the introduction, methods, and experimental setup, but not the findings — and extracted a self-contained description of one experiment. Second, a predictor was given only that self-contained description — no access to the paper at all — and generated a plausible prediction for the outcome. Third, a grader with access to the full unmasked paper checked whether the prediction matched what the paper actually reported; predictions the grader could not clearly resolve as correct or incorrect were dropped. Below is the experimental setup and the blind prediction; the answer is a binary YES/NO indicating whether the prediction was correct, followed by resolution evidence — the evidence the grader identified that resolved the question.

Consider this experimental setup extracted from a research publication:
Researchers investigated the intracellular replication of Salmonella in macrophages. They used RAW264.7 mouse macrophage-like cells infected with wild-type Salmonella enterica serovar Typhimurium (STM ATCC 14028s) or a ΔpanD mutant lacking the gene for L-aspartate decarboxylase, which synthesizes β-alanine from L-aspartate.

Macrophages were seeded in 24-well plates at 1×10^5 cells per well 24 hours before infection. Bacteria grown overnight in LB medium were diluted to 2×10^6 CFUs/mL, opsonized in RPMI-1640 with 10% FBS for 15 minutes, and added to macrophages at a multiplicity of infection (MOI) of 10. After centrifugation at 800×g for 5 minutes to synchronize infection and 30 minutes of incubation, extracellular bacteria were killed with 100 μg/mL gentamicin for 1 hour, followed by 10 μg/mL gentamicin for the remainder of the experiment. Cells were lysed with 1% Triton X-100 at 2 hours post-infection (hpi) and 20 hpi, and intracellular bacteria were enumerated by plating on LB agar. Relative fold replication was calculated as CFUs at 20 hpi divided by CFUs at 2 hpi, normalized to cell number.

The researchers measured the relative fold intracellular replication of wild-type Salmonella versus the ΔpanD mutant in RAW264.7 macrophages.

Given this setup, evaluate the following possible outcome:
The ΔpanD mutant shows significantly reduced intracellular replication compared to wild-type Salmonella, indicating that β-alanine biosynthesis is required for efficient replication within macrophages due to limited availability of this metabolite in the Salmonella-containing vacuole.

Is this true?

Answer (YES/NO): YES